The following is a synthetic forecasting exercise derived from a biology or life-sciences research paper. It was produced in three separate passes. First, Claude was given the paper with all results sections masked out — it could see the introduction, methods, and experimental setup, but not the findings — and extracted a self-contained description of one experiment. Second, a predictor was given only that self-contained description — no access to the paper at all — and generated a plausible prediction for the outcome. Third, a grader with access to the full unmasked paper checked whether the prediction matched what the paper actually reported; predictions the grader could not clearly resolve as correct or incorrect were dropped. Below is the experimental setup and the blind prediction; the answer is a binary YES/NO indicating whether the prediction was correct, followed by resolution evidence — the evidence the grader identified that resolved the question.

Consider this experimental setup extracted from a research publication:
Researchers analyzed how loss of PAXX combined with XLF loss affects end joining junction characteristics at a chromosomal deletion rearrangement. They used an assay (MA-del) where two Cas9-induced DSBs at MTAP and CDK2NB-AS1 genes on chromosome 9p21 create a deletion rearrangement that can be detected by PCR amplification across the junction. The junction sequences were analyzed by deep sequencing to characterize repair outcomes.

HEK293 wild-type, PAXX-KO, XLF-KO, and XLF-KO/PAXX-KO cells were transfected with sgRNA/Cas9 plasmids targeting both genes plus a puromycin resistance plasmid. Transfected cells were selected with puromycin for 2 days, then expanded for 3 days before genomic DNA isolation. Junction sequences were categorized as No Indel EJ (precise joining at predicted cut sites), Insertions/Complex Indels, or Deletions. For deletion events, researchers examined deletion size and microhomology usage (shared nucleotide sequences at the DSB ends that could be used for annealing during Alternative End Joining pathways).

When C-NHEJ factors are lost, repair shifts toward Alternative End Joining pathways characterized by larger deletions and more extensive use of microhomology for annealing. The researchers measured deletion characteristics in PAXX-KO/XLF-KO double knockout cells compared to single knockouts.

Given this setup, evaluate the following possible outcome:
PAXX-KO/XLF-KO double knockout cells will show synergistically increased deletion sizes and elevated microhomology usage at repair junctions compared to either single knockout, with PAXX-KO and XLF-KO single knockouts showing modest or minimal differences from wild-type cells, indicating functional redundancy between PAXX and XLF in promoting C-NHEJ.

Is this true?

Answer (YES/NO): NO